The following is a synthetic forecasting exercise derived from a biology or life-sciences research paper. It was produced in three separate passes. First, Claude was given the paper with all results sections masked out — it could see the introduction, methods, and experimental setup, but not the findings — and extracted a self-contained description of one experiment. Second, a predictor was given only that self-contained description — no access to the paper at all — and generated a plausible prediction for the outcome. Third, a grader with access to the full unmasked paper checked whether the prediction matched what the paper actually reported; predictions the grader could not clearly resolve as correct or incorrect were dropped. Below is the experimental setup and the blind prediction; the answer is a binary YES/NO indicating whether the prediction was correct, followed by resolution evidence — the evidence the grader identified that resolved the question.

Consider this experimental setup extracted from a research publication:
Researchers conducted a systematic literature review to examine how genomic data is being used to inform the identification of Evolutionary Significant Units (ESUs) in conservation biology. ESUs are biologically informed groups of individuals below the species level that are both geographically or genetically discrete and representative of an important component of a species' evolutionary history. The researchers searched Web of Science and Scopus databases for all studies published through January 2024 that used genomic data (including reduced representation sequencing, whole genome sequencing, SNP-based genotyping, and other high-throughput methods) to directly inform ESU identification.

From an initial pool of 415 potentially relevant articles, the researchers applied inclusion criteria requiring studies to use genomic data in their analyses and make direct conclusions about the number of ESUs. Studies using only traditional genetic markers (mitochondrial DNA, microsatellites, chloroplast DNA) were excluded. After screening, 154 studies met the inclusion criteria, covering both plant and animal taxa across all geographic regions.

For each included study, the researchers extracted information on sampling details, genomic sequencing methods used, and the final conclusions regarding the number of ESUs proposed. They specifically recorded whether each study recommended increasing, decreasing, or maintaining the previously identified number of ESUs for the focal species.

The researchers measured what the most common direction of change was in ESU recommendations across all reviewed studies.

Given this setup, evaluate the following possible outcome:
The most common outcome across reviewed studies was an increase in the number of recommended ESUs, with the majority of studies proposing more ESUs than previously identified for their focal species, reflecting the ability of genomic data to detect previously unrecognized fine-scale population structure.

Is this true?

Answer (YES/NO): YES